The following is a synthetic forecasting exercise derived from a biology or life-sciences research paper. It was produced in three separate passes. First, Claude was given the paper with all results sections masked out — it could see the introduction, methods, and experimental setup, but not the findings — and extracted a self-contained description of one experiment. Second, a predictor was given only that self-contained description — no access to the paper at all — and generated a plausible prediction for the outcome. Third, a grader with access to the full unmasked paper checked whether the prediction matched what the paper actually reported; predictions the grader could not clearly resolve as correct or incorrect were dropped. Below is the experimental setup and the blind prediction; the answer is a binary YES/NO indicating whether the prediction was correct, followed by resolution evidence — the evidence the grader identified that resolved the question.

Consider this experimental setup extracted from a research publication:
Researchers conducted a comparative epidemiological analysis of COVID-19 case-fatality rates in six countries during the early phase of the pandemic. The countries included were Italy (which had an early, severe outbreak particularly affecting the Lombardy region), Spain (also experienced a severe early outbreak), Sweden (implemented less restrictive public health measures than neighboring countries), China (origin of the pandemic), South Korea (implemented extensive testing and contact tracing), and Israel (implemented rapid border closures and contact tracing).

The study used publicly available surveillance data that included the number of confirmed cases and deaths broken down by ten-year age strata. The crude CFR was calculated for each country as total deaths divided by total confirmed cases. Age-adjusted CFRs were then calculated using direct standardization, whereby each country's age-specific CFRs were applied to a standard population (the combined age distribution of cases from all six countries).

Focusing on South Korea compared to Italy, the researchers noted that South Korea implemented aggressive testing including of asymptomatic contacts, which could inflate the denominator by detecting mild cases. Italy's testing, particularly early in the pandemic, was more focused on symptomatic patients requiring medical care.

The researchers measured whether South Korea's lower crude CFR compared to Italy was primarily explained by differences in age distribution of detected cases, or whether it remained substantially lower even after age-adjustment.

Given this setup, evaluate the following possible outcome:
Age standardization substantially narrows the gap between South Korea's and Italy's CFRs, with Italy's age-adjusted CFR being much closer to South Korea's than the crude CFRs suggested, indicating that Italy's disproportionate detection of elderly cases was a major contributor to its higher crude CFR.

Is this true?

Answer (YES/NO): YES